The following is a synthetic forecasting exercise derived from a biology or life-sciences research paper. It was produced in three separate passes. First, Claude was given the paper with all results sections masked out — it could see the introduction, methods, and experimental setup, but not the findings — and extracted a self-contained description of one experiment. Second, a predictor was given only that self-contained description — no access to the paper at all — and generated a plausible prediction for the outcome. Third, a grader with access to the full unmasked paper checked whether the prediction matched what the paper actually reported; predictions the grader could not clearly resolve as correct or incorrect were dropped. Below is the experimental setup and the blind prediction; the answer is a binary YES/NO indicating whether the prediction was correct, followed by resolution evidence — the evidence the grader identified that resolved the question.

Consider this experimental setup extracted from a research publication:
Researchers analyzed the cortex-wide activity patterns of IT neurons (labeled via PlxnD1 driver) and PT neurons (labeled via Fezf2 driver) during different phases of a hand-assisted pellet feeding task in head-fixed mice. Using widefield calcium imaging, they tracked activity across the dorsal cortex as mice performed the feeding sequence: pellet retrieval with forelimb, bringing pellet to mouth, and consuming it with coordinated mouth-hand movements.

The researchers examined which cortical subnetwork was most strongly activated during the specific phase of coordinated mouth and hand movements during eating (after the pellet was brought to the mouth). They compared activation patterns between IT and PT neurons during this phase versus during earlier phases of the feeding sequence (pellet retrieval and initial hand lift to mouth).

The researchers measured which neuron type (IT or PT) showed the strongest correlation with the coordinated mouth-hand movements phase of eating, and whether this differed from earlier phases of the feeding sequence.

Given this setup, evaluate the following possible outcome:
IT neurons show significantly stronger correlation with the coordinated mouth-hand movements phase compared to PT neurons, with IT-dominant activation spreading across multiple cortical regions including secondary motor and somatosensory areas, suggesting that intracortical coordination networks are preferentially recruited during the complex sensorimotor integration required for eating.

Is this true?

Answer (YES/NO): YES